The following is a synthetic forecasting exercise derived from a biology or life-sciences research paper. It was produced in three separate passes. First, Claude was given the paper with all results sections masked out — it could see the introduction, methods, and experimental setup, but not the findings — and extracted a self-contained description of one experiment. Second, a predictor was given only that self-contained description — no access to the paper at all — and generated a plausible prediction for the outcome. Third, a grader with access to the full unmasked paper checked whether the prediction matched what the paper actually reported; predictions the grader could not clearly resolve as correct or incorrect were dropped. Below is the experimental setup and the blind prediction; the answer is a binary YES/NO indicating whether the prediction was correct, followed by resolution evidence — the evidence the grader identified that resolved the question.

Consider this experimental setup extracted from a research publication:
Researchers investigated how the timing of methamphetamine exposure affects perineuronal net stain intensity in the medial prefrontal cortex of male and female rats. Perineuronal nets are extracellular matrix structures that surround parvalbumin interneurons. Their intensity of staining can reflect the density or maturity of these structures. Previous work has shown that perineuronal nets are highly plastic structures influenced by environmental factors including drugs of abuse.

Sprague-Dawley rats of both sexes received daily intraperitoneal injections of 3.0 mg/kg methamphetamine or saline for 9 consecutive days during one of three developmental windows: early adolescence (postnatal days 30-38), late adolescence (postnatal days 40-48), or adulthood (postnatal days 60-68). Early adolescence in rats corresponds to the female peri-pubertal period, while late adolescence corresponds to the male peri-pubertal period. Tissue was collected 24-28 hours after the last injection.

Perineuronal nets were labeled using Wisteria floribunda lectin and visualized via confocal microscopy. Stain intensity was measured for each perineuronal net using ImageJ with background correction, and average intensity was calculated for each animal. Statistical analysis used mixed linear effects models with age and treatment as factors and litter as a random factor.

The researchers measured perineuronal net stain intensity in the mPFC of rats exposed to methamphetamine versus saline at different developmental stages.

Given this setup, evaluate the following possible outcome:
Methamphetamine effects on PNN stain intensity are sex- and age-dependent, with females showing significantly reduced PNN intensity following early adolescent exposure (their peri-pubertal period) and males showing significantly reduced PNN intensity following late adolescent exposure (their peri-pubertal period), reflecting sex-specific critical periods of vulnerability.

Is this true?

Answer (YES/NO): NO